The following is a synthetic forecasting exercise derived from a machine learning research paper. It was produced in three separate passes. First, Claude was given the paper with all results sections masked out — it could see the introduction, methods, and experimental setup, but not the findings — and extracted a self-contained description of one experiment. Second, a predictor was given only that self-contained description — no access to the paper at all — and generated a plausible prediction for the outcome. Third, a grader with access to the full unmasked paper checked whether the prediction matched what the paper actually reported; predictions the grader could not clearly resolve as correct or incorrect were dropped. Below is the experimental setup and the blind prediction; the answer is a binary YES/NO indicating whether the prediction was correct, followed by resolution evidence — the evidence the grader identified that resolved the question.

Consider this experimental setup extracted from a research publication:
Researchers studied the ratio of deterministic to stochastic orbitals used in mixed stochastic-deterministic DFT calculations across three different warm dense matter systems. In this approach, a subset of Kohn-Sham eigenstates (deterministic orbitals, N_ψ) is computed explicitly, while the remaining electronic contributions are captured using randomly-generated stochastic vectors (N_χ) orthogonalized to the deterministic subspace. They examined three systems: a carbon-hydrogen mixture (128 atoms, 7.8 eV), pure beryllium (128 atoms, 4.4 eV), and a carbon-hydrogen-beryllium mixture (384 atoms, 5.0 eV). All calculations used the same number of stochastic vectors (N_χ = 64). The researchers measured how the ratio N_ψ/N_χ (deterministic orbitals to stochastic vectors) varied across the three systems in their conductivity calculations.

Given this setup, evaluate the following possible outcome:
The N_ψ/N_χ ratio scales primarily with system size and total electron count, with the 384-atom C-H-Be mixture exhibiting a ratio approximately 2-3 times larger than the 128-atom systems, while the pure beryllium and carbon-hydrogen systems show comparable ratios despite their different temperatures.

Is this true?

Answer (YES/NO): NO